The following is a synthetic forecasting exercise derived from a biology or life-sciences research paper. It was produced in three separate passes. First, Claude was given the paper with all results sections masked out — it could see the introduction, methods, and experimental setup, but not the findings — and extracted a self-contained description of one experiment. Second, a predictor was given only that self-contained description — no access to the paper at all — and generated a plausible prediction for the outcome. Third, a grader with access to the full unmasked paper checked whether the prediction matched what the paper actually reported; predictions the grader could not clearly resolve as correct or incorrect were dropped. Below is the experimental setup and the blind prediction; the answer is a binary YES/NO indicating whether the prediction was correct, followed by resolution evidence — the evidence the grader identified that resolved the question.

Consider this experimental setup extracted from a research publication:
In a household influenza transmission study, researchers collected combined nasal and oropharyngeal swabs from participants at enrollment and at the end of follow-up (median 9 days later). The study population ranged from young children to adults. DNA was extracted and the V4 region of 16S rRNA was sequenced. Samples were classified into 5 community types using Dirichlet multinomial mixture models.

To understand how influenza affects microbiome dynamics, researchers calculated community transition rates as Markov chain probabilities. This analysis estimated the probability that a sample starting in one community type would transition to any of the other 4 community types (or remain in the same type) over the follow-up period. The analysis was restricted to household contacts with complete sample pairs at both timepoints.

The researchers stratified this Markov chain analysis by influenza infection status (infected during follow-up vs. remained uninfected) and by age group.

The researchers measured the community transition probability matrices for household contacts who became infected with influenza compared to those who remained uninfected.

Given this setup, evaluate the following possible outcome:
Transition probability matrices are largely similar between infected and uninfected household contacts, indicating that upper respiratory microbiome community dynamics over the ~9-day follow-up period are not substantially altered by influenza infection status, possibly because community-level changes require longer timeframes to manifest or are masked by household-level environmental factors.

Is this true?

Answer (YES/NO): NO